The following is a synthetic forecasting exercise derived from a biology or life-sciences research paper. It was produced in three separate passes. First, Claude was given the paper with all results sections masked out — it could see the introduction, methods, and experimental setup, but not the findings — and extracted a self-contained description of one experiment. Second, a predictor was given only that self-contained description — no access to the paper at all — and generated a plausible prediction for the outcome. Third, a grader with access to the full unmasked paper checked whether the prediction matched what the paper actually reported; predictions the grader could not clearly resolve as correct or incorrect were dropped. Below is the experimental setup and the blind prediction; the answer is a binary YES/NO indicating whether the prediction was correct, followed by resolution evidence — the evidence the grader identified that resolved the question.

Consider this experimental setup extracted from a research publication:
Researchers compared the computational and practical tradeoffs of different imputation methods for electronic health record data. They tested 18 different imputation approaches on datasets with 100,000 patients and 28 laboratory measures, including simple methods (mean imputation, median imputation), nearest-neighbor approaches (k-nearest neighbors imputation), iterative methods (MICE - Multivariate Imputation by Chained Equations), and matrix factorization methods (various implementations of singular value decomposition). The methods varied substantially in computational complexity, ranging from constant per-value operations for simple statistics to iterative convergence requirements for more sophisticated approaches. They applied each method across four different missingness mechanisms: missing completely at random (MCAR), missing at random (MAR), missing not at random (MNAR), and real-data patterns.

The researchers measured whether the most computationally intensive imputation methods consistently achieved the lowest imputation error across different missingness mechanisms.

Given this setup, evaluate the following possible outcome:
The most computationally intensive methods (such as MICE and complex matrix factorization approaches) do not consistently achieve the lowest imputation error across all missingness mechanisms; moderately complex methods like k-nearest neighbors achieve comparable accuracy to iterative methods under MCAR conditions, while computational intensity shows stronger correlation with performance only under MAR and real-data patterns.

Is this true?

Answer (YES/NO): NO